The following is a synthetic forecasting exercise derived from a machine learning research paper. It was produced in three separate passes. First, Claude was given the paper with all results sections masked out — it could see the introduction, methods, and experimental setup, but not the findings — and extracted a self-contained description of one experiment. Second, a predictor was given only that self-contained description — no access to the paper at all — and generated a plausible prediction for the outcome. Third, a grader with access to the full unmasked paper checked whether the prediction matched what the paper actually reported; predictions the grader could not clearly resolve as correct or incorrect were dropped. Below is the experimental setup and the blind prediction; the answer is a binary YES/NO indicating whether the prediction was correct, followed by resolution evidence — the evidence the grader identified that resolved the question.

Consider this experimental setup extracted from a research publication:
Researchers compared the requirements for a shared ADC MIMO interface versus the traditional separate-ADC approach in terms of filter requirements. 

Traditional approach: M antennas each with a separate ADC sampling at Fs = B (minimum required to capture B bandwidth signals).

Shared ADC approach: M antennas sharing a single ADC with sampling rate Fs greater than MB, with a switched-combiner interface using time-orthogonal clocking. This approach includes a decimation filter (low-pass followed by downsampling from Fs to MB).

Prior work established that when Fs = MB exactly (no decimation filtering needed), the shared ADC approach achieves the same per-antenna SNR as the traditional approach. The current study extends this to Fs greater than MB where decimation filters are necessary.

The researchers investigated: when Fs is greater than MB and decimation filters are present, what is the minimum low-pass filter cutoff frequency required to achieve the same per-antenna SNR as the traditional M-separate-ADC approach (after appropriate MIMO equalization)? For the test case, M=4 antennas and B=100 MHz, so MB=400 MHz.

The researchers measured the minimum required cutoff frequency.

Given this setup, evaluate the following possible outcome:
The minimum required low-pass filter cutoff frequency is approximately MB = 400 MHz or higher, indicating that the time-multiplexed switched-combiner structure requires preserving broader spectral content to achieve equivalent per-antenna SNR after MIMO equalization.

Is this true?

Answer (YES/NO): YES